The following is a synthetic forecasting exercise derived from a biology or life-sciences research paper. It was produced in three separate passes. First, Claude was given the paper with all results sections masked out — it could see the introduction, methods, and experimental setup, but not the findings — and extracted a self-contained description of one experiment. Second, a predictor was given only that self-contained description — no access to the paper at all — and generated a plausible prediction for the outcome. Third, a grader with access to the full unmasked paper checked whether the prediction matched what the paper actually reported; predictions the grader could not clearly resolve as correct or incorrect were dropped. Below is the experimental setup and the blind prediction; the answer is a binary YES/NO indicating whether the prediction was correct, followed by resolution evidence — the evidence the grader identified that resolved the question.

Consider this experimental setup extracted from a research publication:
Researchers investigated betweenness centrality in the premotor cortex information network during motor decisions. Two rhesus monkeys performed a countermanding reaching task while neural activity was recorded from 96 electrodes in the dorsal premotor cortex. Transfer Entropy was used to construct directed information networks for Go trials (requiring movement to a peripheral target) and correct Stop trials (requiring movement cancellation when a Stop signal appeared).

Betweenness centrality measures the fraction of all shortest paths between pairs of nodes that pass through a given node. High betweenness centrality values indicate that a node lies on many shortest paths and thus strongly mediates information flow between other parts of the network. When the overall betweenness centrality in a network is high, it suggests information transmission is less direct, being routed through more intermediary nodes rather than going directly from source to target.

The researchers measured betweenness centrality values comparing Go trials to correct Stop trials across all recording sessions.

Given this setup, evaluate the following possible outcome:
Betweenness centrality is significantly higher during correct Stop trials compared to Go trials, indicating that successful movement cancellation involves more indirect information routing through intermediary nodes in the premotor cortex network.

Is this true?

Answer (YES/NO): YES